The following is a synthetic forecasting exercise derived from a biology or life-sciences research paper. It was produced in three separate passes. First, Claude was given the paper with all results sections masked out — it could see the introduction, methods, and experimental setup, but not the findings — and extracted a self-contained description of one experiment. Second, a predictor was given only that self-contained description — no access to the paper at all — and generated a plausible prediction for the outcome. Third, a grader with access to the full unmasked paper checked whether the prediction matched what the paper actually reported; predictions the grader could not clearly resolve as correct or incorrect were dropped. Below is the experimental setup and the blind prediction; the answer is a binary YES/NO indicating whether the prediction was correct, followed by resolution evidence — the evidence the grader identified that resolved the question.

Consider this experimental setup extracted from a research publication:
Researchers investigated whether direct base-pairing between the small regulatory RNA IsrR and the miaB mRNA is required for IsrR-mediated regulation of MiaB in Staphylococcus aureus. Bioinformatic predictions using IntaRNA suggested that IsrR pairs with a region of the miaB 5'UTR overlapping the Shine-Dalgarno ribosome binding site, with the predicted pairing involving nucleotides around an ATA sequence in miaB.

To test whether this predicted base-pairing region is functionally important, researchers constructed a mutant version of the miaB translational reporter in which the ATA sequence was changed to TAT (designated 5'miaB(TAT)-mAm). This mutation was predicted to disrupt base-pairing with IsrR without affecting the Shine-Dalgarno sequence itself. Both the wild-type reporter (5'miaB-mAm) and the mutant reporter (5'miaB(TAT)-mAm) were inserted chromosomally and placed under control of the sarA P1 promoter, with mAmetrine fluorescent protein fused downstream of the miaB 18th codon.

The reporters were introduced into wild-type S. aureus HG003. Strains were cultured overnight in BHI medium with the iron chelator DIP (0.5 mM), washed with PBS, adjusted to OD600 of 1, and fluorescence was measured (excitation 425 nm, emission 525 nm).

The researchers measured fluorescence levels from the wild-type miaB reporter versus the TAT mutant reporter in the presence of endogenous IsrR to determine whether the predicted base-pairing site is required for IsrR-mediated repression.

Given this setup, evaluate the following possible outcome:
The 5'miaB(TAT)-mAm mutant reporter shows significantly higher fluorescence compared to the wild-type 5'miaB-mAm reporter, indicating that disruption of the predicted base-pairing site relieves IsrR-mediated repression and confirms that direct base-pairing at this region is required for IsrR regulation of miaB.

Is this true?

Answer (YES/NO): YES